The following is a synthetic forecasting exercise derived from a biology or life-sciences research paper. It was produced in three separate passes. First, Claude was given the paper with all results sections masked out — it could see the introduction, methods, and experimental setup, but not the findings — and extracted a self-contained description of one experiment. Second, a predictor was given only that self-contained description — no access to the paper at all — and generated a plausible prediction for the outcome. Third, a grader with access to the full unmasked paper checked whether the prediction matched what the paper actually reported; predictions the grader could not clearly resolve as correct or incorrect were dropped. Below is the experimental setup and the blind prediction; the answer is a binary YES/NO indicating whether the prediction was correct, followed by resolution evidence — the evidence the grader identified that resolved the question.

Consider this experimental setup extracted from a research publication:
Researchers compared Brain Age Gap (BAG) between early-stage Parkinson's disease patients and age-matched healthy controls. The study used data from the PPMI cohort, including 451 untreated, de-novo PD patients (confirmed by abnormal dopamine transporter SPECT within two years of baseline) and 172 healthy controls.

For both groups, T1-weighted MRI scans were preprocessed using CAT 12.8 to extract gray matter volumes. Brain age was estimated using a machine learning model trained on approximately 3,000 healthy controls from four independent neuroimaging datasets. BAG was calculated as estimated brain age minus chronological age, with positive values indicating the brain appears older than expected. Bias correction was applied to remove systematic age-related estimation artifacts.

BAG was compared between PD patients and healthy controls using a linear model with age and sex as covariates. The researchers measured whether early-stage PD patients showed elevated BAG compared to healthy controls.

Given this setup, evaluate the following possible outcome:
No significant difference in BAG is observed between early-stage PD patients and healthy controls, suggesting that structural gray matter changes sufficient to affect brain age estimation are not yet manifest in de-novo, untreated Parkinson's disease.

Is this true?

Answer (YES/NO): NO